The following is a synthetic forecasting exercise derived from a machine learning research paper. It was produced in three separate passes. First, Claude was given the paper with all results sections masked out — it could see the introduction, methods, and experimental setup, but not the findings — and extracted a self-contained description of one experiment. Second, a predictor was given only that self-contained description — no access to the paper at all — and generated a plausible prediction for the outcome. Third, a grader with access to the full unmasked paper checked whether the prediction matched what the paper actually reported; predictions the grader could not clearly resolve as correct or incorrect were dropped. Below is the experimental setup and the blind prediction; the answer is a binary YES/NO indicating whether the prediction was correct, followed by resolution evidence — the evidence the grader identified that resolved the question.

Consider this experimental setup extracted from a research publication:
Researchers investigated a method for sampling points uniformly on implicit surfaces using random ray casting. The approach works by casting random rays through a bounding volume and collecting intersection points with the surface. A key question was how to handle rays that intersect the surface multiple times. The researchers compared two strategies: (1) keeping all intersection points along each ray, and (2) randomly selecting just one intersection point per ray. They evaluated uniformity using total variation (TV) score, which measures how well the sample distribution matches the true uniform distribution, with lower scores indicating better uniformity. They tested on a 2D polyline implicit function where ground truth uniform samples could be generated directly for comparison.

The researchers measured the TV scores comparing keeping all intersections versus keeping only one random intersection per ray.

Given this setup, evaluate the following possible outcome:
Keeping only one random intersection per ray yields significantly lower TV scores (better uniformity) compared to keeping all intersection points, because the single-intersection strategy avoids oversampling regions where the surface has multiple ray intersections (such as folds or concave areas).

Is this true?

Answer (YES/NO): NO